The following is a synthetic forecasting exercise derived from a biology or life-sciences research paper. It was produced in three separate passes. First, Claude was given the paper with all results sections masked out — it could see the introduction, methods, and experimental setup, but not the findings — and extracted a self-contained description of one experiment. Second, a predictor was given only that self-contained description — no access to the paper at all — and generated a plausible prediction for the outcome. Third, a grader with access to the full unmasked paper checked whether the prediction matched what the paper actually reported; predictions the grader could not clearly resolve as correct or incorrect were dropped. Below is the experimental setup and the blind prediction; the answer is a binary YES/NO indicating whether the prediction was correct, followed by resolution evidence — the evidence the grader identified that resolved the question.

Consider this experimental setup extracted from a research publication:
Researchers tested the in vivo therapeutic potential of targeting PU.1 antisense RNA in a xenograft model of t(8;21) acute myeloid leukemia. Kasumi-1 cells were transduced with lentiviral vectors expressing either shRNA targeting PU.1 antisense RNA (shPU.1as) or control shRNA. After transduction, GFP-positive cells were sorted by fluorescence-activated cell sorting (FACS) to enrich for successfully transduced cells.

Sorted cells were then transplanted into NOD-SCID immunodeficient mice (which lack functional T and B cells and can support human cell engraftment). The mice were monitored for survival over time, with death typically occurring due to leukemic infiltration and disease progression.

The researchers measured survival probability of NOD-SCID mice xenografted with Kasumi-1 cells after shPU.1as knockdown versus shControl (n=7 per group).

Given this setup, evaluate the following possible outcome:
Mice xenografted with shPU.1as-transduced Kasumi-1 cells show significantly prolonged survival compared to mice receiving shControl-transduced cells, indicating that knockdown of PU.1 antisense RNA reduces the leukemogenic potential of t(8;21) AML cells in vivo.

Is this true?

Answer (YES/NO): YES